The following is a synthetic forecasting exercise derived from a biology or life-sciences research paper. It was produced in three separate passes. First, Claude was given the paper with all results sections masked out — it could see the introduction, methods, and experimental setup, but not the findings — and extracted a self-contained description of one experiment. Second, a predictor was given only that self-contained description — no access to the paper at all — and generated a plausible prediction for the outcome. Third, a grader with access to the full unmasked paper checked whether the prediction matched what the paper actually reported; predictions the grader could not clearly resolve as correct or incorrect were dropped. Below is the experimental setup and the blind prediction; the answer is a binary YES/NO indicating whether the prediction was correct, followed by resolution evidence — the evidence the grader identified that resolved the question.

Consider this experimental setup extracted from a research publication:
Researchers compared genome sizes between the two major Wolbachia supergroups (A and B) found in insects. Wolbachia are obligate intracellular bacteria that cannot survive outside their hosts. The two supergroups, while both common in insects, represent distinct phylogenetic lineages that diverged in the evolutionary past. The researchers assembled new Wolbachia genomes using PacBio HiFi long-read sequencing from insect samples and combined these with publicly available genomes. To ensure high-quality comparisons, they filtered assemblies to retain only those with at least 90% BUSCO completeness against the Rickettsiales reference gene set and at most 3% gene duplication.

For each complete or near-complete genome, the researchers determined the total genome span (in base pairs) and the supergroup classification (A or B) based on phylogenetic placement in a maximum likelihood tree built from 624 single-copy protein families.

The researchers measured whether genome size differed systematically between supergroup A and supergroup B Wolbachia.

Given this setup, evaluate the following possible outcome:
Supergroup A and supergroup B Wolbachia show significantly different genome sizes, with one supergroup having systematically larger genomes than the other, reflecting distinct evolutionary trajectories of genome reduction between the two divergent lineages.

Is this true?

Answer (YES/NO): NO